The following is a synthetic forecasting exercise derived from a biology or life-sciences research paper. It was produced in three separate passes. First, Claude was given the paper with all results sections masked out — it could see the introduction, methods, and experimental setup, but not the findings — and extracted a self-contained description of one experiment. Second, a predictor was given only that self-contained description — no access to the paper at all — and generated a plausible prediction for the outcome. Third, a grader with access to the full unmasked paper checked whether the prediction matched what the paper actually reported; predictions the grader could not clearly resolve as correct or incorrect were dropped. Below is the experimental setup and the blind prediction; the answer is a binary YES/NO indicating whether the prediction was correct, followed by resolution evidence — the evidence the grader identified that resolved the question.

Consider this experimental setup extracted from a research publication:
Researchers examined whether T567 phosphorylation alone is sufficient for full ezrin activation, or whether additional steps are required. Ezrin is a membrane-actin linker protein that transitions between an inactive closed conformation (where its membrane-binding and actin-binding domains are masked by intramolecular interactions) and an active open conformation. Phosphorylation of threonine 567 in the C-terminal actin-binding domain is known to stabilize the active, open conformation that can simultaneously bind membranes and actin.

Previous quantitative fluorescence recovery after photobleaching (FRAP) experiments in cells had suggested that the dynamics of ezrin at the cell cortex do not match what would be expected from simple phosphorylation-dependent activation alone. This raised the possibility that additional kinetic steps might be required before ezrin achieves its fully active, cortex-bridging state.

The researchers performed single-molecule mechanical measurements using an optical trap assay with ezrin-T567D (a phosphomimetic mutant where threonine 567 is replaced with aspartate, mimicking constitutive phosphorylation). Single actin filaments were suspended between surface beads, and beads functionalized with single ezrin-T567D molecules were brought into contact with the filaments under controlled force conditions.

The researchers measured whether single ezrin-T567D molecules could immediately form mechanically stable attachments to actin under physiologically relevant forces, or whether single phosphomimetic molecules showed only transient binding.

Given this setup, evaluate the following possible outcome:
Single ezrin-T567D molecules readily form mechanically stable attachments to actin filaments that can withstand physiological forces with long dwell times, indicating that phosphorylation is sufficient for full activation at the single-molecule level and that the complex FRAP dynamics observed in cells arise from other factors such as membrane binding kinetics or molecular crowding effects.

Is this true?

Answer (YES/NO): NO